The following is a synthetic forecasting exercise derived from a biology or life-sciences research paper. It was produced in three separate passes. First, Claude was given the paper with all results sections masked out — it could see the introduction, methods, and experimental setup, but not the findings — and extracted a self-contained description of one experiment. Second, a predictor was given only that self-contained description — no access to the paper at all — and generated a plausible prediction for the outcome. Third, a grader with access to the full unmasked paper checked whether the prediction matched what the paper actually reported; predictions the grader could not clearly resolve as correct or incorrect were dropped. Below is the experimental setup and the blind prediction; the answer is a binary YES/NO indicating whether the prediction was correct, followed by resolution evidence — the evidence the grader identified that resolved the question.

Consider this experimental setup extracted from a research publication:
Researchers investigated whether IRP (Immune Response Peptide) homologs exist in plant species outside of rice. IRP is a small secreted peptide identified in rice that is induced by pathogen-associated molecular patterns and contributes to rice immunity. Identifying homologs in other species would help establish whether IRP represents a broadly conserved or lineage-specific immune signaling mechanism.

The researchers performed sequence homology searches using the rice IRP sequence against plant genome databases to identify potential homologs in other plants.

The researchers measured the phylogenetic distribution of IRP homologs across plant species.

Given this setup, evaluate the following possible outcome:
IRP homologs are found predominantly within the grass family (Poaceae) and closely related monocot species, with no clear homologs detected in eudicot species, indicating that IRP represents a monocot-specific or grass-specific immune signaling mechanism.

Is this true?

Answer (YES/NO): NO